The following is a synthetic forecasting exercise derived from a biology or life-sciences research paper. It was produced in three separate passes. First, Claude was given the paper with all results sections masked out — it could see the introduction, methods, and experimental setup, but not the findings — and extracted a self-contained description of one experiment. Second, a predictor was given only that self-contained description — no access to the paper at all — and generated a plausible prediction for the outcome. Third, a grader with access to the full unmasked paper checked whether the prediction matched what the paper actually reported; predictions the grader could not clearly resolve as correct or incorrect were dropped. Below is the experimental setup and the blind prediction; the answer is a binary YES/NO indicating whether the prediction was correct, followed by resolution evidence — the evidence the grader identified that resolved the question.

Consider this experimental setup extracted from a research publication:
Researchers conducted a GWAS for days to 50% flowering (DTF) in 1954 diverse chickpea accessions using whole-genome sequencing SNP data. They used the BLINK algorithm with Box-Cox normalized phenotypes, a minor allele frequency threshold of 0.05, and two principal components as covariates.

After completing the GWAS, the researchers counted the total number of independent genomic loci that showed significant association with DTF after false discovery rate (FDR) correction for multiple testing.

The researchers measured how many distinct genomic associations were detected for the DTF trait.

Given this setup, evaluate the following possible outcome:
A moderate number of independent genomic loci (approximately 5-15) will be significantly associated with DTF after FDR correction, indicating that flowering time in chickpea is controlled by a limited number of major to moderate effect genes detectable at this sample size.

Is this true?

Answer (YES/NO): YES